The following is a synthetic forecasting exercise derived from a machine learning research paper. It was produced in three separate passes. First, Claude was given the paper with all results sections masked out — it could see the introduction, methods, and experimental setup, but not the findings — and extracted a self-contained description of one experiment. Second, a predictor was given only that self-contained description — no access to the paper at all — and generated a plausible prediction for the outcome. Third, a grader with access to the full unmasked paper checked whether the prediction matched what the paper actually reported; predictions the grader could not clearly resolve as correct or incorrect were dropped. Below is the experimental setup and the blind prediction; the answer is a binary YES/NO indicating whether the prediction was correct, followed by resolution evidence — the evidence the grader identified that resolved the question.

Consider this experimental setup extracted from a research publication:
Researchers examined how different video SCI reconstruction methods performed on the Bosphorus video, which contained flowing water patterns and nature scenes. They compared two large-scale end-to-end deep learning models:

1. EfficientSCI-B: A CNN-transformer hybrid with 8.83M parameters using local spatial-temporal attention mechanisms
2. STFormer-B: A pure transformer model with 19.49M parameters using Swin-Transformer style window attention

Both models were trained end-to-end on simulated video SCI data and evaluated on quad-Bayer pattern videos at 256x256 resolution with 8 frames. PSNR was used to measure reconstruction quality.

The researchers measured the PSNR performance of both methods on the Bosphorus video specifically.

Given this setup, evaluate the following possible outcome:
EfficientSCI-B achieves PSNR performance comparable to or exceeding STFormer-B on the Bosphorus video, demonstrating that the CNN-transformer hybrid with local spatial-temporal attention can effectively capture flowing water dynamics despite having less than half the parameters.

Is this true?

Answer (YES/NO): YES